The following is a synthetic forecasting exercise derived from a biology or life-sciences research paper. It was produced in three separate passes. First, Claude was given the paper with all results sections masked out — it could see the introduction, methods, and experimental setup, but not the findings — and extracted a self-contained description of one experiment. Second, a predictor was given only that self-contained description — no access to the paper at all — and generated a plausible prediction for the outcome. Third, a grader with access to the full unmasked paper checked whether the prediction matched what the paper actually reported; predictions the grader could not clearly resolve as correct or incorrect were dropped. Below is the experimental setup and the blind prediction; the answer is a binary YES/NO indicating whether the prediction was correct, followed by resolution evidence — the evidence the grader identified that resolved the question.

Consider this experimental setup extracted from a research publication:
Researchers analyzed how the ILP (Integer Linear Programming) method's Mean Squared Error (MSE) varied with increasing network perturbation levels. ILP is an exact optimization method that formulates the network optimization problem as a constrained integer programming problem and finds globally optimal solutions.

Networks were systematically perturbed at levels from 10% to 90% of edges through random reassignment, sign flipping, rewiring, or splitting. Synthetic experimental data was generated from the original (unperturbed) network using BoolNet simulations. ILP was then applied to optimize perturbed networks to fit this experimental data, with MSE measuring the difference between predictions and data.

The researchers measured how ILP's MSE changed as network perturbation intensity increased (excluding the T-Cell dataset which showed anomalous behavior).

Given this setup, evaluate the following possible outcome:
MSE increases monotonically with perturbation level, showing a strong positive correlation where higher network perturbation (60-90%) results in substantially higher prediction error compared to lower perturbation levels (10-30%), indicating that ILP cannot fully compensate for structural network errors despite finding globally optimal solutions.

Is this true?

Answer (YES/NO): YES